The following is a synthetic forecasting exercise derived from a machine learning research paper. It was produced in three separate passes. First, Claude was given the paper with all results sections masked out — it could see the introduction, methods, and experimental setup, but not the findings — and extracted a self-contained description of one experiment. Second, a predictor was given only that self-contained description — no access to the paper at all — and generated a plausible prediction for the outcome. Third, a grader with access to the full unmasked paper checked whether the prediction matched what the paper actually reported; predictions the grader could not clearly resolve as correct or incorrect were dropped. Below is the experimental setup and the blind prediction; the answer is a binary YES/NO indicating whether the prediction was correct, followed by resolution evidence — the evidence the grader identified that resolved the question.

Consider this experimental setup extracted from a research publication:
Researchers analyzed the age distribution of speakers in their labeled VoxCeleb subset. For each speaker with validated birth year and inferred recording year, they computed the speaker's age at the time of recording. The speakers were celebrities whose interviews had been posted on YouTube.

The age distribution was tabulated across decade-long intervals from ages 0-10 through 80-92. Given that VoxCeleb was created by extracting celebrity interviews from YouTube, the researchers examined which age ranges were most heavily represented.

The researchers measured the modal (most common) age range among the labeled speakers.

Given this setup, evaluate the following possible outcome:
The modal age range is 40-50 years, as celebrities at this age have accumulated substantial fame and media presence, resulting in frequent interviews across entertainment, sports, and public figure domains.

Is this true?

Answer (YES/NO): NO